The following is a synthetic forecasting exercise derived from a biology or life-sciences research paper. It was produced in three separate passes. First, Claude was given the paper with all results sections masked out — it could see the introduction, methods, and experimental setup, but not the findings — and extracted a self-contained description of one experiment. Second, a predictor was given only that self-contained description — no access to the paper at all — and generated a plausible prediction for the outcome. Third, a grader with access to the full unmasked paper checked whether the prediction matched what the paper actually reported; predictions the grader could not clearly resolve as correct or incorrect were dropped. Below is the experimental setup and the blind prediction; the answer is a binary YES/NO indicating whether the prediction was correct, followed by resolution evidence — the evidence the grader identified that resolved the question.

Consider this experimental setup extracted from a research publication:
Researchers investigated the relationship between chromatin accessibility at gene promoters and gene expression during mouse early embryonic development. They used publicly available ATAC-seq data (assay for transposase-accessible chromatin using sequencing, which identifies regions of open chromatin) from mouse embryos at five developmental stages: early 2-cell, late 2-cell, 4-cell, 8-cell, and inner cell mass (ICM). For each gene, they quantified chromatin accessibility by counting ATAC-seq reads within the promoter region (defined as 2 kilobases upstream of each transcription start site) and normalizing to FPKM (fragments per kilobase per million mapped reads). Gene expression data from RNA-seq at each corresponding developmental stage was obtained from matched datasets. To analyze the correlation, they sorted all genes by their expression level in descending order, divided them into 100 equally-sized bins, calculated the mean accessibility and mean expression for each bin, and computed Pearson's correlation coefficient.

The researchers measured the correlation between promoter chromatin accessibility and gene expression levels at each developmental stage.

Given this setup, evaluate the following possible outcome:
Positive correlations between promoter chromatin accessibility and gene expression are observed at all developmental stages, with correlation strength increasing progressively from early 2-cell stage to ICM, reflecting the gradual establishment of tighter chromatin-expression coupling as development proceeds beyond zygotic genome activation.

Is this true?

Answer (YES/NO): NO